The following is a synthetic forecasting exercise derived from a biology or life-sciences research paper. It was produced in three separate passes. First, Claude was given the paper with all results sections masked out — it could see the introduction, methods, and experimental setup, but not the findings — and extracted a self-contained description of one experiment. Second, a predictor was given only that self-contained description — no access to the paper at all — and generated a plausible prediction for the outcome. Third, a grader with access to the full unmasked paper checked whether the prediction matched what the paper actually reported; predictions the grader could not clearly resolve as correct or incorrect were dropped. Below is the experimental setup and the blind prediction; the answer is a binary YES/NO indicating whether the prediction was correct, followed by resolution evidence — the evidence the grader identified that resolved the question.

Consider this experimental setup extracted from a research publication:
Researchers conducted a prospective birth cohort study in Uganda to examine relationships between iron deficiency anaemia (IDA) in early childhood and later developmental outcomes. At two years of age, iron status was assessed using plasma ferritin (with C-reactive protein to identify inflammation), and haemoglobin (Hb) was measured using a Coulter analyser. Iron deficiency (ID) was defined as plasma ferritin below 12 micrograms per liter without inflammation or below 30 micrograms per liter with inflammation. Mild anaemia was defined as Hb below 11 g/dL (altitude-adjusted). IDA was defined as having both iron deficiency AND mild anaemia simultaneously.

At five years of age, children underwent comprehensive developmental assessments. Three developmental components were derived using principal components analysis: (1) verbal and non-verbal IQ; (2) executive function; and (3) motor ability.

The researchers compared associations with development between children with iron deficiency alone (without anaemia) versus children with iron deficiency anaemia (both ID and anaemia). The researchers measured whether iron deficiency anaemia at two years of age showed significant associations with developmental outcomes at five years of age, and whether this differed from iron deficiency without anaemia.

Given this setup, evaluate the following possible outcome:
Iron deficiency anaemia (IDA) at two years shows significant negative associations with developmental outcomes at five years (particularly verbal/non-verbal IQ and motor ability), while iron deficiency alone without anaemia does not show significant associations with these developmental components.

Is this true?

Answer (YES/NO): NO